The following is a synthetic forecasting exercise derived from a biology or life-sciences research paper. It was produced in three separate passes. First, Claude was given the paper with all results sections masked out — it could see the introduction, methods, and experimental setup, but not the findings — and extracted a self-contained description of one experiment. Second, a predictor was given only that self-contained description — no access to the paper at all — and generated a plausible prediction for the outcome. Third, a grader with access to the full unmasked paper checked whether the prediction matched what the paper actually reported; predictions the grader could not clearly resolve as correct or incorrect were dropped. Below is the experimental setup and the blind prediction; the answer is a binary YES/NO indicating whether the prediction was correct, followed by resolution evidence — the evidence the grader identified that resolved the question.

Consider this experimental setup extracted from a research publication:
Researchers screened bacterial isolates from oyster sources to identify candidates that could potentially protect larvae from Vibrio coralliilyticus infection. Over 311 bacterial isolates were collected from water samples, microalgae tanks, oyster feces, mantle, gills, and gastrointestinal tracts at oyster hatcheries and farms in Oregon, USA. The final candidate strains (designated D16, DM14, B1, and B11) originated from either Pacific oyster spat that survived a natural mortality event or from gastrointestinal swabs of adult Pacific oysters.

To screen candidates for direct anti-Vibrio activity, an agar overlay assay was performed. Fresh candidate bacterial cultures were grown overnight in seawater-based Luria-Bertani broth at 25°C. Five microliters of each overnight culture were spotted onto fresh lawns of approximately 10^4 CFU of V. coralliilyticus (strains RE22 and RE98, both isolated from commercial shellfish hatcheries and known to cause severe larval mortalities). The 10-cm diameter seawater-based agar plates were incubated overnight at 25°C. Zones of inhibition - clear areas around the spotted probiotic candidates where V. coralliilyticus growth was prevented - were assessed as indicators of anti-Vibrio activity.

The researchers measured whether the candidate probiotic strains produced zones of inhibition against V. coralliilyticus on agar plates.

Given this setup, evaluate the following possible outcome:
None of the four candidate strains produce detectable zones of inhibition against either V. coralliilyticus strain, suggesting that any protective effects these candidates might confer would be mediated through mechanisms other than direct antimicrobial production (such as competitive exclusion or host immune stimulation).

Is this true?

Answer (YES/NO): NO